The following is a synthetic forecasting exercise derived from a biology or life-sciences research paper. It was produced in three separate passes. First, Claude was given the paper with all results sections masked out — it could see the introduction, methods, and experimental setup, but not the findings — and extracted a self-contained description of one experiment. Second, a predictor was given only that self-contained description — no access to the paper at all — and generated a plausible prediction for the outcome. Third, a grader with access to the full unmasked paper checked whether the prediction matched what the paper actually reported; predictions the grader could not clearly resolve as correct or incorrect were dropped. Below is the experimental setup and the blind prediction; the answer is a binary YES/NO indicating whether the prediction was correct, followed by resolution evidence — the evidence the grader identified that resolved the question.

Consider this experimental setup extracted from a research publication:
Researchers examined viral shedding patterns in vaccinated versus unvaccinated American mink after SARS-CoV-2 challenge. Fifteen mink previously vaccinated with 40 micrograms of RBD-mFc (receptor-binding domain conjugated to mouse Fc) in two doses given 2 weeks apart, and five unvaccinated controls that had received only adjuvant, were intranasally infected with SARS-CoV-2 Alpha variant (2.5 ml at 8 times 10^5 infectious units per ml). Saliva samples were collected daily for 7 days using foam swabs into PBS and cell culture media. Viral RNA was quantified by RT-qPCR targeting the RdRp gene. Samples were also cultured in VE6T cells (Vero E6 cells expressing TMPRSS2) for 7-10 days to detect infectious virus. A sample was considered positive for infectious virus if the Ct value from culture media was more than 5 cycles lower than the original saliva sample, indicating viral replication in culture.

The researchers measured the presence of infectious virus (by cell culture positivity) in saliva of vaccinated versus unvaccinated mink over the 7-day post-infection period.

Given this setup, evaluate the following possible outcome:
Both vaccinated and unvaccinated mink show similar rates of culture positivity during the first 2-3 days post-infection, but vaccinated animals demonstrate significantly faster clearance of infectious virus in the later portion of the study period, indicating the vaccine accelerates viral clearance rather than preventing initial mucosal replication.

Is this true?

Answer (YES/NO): NO